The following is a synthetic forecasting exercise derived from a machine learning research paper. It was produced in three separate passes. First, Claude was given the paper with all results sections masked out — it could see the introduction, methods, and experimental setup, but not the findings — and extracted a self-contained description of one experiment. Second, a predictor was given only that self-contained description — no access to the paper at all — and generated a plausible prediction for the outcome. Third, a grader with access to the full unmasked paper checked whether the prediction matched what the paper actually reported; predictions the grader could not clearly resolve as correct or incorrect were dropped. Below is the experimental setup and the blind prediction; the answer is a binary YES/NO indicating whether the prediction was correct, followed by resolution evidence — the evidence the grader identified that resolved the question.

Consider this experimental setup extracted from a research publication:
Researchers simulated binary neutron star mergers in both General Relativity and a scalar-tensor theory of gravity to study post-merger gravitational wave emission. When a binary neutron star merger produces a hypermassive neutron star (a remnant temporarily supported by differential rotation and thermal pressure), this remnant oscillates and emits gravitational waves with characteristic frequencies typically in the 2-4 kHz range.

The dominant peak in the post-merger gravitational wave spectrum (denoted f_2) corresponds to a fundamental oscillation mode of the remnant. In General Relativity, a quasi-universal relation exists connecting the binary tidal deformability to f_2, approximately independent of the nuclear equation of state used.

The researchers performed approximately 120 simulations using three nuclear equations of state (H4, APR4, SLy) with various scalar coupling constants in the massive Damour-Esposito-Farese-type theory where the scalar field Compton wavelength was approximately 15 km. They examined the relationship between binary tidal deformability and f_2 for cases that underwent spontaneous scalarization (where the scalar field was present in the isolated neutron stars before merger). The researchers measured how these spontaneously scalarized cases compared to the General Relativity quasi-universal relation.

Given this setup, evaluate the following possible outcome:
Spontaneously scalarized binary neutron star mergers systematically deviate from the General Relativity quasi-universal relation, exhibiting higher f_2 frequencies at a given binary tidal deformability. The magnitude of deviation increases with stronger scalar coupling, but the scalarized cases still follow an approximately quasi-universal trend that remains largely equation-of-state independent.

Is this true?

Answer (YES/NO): NO